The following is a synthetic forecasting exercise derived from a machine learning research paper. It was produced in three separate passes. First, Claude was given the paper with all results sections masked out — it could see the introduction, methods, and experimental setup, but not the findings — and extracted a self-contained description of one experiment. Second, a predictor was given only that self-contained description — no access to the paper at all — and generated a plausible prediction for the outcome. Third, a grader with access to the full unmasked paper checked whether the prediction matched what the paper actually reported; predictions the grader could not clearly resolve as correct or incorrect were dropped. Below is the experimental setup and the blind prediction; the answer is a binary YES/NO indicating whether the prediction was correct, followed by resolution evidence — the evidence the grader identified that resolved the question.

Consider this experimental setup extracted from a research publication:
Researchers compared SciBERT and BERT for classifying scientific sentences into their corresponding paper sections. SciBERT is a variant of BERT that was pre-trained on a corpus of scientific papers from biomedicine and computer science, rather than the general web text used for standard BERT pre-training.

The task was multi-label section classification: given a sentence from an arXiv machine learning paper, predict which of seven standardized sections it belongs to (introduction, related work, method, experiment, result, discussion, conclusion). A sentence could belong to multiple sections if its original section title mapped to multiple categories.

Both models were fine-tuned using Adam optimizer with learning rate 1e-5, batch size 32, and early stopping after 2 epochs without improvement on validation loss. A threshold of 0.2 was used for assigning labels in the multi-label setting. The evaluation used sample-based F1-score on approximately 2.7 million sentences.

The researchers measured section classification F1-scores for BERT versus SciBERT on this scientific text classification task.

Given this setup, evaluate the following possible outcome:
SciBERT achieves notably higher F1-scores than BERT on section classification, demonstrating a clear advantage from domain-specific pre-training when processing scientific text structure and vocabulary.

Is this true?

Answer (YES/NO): NO